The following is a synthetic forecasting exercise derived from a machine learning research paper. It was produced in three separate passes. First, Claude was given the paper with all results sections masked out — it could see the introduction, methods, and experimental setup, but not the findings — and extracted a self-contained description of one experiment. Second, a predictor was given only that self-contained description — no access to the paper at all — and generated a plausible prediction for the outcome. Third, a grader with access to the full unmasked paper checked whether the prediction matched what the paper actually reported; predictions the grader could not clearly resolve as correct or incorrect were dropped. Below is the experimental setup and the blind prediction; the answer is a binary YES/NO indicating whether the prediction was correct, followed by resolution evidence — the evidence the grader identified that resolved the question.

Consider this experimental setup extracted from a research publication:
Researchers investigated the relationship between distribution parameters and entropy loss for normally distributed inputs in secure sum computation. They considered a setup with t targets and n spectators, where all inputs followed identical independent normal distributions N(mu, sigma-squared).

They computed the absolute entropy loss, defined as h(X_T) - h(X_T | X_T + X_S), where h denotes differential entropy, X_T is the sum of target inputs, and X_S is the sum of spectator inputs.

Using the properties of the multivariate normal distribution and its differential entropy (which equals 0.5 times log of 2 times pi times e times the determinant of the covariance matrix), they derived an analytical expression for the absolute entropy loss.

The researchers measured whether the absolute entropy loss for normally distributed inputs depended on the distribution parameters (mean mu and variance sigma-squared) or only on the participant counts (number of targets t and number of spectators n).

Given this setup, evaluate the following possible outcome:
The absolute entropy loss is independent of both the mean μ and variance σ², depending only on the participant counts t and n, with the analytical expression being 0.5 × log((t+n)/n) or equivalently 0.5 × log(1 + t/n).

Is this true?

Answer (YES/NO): YES